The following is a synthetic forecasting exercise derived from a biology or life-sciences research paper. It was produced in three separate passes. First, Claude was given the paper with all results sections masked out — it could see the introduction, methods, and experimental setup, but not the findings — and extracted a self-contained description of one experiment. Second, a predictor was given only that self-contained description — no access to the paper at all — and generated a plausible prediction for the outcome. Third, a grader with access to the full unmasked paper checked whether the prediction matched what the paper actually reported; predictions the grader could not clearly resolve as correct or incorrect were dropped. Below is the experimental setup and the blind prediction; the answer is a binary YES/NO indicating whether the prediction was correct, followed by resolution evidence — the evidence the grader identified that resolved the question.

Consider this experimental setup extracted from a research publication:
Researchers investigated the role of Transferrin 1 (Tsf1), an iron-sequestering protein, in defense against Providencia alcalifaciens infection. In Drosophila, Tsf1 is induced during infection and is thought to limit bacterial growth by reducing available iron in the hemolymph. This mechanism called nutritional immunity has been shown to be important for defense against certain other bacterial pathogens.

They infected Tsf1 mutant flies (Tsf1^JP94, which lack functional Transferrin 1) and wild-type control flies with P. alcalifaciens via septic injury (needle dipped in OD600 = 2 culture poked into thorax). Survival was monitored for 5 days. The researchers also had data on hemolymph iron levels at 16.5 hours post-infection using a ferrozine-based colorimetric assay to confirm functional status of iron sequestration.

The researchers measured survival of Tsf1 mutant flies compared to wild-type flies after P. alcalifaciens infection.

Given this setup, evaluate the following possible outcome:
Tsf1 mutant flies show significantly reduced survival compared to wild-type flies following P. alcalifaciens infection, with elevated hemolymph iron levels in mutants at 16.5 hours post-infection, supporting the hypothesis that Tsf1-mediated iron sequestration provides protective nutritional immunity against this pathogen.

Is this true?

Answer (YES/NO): YES